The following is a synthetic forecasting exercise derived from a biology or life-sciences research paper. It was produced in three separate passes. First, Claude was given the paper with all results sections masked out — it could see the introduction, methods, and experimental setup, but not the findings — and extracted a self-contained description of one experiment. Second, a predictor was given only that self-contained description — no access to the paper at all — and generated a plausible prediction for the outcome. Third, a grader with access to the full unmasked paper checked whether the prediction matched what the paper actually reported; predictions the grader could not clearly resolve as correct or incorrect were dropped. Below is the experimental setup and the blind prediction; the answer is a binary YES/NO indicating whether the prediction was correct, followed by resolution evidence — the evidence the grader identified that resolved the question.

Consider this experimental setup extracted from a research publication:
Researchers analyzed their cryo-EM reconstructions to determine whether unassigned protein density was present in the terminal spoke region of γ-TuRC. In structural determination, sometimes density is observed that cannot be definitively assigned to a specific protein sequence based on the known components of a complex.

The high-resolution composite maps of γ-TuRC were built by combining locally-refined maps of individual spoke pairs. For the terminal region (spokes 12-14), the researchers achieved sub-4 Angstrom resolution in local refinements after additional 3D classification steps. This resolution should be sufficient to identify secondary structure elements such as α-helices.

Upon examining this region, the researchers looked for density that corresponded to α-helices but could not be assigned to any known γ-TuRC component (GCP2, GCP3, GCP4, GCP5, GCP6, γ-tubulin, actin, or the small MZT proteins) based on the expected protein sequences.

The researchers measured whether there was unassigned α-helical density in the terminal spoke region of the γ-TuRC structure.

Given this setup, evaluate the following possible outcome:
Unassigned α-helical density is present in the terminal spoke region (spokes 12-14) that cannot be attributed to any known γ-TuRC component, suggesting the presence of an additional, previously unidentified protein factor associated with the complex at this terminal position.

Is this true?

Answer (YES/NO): YES